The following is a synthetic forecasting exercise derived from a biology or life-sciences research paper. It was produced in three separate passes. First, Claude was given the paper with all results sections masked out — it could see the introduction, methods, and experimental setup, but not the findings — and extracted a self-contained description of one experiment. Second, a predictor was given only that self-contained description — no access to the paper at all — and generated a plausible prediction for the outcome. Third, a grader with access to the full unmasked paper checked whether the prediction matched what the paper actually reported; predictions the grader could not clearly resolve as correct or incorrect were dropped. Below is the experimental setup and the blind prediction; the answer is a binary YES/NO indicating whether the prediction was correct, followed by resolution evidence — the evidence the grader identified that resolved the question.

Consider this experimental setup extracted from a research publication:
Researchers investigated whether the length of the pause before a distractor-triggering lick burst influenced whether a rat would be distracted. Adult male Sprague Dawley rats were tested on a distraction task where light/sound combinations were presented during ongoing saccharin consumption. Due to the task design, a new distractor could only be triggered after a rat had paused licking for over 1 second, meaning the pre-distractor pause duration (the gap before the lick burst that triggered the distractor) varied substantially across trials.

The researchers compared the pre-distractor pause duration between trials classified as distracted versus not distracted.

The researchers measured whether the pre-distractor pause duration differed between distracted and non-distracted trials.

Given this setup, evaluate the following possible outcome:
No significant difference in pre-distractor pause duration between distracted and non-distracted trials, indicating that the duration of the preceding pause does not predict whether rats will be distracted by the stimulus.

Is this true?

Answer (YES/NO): NO